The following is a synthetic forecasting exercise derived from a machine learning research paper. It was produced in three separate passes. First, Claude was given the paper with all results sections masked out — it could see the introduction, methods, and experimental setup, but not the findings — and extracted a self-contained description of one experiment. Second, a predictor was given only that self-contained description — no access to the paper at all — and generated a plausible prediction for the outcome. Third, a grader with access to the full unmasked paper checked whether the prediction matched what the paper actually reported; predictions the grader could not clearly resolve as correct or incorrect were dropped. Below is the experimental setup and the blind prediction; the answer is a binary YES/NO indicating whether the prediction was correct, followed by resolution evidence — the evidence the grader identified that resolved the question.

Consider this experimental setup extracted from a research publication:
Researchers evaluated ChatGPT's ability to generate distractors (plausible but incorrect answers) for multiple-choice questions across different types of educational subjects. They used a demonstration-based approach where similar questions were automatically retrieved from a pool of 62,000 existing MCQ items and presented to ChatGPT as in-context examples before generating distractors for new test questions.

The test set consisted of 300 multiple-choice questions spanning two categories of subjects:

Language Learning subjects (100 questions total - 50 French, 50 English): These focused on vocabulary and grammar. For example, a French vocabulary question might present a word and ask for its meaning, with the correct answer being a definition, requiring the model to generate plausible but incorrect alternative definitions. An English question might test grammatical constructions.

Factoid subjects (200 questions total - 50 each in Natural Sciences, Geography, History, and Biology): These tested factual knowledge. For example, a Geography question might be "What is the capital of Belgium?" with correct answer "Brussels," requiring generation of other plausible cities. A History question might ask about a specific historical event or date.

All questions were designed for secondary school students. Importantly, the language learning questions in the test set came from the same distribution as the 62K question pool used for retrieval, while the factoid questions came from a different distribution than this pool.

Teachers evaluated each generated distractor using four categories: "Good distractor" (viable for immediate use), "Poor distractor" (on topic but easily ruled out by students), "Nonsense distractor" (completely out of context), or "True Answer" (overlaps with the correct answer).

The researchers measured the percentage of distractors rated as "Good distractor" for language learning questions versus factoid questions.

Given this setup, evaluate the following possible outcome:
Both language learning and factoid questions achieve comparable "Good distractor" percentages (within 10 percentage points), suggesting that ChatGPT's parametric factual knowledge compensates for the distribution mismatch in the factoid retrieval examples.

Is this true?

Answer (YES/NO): NO